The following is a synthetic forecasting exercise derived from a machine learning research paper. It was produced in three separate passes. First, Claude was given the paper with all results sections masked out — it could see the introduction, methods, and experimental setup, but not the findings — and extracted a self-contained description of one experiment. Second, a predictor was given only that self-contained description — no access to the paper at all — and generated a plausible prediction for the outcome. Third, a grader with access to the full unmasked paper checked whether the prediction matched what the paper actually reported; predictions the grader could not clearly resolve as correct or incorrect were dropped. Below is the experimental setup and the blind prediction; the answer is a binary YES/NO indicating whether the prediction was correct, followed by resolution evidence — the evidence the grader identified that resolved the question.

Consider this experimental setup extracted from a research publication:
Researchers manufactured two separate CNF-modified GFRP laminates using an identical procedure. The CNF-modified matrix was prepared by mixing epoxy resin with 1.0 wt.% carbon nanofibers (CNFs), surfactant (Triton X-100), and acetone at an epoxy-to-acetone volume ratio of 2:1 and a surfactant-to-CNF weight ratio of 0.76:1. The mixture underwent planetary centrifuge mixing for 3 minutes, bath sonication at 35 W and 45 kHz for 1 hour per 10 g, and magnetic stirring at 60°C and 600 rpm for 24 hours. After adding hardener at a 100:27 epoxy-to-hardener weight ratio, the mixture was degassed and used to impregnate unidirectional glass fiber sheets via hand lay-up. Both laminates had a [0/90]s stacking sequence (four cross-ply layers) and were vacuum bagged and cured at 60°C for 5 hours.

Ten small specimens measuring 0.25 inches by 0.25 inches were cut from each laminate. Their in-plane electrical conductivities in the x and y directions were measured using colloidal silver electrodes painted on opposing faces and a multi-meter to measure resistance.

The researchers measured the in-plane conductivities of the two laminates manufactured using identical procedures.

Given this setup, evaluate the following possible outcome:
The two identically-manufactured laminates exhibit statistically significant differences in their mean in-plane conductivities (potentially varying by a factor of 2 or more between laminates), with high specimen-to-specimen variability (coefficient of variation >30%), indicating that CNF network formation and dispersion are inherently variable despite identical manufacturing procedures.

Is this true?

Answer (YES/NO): NO